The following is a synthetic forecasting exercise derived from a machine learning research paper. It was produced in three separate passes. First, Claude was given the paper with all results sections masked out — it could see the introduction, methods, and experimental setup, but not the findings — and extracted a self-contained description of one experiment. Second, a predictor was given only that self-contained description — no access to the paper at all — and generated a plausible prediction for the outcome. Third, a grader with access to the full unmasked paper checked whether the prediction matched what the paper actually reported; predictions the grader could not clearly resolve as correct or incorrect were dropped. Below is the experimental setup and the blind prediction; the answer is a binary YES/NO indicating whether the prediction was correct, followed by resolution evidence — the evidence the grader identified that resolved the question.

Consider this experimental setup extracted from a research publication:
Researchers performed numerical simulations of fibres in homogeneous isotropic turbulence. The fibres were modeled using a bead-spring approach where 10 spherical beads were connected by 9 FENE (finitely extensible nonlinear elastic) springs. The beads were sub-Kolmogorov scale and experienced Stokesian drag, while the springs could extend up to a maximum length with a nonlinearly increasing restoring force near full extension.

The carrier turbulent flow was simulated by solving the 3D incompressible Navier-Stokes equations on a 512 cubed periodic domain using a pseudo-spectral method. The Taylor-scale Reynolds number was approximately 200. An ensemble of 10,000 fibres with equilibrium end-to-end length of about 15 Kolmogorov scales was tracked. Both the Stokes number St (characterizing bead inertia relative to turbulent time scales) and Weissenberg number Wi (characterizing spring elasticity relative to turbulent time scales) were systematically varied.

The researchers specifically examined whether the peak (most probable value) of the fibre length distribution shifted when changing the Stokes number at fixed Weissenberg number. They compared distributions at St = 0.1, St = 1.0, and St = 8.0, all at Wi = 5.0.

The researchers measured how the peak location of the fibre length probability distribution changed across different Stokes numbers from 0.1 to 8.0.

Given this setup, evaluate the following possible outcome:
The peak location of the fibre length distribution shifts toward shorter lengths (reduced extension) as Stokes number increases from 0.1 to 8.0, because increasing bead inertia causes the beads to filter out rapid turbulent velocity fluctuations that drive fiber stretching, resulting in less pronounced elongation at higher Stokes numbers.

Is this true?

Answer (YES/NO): NO